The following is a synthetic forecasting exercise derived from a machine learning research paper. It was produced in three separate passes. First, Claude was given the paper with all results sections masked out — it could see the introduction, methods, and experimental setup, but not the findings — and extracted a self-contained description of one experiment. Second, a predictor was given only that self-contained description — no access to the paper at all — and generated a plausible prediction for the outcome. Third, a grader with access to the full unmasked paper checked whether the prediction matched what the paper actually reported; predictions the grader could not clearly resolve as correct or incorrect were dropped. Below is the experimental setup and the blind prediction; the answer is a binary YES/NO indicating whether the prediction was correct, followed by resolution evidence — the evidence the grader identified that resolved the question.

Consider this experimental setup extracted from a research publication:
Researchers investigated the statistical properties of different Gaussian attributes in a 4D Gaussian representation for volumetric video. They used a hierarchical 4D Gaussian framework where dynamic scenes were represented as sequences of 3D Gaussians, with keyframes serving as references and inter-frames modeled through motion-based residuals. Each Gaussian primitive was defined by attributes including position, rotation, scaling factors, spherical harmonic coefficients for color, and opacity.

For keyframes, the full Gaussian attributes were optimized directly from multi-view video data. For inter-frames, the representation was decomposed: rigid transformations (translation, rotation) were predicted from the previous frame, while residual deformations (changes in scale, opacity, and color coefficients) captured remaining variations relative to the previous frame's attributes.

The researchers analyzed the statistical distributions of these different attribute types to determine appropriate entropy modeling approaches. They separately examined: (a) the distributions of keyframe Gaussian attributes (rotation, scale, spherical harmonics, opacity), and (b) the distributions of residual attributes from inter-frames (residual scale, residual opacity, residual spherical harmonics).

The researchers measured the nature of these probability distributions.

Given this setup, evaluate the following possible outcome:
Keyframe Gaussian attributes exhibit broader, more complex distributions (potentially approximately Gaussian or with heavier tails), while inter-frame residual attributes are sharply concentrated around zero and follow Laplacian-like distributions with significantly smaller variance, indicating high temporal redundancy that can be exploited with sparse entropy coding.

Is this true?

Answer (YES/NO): NO